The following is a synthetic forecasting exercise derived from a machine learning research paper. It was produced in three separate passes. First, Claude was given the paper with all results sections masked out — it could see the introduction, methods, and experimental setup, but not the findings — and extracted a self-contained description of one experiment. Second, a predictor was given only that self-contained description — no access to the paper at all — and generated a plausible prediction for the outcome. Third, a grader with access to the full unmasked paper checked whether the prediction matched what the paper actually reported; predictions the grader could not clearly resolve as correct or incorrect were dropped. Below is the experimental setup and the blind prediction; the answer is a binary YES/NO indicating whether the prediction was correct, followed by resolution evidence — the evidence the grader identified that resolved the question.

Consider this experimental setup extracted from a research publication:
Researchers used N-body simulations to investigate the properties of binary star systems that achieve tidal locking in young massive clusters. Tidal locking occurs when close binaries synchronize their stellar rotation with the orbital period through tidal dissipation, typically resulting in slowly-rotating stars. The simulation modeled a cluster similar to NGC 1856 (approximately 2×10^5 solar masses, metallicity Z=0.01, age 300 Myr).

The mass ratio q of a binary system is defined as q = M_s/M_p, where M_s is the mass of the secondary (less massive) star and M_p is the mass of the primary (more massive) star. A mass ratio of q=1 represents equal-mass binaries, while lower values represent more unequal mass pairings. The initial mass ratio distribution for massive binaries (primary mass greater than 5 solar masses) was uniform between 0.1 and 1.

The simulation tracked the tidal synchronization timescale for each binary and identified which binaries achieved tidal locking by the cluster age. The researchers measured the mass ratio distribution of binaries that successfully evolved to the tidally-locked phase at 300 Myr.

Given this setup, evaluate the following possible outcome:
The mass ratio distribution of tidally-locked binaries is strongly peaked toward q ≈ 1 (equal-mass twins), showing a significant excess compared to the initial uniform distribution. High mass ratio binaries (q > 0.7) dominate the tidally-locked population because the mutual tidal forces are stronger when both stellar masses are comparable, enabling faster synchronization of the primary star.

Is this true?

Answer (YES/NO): YES